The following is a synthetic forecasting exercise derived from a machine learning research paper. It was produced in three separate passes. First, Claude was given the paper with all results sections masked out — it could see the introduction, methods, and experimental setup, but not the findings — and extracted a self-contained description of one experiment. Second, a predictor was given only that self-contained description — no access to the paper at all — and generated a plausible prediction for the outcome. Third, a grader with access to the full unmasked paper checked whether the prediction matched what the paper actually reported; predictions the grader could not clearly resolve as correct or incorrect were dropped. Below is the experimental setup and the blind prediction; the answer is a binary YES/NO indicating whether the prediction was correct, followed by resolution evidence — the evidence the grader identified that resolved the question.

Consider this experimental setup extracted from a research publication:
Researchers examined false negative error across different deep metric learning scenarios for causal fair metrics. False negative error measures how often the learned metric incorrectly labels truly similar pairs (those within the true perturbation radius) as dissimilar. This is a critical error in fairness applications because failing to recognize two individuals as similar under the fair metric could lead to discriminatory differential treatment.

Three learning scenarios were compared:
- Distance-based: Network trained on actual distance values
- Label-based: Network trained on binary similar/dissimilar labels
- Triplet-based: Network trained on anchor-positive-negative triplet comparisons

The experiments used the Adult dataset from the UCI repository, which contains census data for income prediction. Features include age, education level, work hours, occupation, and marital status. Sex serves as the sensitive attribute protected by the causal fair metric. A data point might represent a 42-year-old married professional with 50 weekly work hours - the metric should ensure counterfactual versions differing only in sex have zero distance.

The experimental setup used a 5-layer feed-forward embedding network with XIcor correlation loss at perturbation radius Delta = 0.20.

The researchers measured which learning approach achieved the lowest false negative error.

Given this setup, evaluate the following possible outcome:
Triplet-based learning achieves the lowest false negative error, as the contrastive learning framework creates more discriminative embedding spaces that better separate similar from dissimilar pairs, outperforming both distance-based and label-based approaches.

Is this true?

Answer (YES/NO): NO